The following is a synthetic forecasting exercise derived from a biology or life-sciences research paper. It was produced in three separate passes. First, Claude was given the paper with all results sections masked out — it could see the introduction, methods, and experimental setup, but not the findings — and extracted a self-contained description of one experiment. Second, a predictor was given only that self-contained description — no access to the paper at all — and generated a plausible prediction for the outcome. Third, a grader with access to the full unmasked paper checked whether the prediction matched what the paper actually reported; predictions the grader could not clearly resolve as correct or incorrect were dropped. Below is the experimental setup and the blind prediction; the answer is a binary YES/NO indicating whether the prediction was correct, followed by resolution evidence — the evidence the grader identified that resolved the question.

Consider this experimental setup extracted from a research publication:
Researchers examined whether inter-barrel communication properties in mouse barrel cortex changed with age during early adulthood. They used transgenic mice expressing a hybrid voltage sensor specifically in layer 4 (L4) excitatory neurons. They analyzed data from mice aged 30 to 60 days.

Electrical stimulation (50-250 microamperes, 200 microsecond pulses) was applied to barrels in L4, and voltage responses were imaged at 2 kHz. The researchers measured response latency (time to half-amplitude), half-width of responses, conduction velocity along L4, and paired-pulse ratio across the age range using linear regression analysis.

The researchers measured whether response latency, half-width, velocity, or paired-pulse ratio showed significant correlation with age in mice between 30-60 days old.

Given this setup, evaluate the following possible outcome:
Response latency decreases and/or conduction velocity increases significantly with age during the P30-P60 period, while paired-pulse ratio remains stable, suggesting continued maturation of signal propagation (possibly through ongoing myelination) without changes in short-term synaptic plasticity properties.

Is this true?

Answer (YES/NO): NO